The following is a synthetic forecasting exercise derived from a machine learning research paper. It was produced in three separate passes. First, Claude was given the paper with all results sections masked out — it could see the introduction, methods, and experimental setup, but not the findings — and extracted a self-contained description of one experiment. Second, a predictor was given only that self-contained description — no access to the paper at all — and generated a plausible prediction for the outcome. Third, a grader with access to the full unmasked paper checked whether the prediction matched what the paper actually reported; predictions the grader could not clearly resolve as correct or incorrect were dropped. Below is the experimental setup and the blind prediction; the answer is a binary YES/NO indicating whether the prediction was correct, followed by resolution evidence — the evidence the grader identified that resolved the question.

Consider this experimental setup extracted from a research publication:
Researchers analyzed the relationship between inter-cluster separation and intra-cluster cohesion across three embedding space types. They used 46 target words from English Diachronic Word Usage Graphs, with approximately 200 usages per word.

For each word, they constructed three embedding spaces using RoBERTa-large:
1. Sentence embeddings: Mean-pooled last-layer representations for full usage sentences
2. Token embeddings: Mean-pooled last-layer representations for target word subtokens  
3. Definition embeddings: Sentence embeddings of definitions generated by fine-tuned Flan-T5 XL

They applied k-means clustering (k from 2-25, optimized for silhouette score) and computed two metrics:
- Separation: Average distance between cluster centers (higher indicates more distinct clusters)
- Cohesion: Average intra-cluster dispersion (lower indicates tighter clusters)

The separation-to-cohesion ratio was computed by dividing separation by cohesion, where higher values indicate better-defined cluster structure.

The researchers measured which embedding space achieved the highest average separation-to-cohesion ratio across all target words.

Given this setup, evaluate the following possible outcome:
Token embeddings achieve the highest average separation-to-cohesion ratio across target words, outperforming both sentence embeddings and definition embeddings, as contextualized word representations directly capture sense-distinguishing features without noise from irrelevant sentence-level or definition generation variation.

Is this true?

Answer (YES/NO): YES